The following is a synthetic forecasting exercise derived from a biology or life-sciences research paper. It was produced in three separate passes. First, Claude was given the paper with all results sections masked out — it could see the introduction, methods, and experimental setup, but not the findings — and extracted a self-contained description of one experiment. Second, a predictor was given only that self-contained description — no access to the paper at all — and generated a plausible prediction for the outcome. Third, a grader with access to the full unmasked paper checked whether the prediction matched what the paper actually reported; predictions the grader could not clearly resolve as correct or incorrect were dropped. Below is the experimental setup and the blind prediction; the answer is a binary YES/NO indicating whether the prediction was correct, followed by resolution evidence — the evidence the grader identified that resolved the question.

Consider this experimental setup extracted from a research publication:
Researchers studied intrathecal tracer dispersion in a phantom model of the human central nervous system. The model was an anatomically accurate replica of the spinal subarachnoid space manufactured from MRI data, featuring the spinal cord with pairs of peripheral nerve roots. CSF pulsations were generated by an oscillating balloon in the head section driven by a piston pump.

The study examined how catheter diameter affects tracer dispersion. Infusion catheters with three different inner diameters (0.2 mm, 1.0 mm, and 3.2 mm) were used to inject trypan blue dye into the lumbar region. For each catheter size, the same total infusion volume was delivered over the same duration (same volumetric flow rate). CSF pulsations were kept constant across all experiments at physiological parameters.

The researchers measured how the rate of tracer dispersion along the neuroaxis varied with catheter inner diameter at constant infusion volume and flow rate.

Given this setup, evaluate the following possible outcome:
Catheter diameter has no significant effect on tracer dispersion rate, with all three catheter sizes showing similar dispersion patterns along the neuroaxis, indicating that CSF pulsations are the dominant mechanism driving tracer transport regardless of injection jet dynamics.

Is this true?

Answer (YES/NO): NO